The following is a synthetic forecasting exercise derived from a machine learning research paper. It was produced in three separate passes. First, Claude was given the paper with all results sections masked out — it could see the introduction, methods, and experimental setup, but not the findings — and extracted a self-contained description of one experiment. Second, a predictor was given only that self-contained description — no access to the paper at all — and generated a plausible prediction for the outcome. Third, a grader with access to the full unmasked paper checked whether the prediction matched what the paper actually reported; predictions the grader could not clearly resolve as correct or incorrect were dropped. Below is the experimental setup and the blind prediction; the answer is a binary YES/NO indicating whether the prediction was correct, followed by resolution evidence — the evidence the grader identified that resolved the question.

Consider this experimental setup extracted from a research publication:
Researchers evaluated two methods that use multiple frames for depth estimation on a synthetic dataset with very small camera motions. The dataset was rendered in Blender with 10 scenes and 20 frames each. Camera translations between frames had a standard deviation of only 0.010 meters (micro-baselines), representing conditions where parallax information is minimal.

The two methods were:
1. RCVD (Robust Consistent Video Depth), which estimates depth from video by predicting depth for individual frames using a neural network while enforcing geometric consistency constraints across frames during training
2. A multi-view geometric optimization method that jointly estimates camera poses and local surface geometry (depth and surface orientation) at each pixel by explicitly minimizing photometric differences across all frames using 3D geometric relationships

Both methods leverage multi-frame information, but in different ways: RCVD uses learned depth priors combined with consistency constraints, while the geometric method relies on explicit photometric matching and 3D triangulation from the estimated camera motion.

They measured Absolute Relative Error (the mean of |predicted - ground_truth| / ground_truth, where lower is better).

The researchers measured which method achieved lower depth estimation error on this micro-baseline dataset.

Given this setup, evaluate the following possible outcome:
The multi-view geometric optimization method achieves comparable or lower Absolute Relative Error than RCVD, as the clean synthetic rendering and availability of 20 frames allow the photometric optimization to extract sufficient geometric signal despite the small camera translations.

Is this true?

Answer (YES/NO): NO